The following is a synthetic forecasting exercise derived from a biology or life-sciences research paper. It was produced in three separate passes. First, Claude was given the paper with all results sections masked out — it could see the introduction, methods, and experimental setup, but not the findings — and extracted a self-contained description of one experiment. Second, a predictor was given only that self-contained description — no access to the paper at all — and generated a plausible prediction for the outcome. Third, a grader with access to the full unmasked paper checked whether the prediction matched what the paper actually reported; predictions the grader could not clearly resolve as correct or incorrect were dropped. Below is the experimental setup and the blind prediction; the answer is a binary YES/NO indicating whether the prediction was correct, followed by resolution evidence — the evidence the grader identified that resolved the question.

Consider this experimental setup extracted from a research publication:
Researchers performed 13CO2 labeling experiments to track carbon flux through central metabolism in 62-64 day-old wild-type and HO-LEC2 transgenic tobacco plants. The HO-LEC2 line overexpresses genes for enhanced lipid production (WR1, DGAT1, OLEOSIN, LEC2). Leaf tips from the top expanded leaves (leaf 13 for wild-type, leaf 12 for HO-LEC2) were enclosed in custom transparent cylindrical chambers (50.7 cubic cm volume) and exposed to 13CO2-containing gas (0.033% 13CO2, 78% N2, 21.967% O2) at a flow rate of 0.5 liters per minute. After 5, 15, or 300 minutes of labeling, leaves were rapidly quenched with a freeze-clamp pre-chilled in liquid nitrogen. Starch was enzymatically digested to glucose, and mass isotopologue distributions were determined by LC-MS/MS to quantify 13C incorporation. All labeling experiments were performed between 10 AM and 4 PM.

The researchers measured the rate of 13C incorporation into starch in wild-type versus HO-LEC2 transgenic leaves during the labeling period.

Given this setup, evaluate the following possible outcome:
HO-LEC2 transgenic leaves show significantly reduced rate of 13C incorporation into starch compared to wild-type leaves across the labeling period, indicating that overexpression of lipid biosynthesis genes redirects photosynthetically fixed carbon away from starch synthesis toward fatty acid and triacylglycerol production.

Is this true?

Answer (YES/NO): YES